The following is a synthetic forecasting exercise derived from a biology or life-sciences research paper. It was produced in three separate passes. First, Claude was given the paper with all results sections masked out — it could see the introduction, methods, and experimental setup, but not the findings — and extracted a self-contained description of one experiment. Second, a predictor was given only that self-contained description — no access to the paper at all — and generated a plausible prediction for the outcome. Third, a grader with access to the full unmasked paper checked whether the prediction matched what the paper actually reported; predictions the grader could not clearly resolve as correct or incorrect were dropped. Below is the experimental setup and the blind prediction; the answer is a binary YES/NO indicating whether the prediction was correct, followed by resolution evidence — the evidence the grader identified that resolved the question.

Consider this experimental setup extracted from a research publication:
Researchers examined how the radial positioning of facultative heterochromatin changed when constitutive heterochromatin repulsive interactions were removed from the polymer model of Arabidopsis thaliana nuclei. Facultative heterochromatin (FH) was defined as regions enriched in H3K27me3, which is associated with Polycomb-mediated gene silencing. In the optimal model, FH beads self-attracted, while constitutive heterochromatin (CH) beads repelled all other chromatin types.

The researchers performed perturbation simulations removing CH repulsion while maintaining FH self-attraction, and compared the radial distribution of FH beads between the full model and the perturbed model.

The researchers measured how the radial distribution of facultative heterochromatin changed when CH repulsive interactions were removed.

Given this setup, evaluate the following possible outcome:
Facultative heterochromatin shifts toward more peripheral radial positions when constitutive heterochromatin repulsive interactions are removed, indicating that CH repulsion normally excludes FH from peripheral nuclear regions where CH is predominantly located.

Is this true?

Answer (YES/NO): NO